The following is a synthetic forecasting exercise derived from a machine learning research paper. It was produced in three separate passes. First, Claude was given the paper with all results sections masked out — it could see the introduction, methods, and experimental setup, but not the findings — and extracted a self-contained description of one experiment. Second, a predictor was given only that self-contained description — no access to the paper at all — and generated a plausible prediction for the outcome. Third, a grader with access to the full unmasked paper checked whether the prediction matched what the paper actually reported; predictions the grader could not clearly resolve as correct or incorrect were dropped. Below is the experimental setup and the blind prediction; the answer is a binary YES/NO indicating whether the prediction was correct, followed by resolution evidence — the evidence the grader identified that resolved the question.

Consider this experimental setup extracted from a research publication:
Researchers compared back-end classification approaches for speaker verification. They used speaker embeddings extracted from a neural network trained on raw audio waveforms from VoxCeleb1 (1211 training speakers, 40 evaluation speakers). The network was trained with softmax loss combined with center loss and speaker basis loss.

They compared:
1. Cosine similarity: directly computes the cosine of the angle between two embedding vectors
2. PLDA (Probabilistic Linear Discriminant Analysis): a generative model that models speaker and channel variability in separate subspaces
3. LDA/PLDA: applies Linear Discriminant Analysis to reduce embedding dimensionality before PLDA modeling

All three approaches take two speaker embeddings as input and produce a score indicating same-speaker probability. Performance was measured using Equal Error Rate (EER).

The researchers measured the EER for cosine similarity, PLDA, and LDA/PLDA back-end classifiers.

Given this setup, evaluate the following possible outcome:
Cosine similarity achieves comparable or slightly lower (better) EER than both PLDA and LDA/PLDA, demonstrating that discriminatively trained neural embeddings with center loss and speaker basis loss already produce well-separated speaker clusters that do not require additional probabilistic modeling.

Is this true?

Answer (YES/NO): YES